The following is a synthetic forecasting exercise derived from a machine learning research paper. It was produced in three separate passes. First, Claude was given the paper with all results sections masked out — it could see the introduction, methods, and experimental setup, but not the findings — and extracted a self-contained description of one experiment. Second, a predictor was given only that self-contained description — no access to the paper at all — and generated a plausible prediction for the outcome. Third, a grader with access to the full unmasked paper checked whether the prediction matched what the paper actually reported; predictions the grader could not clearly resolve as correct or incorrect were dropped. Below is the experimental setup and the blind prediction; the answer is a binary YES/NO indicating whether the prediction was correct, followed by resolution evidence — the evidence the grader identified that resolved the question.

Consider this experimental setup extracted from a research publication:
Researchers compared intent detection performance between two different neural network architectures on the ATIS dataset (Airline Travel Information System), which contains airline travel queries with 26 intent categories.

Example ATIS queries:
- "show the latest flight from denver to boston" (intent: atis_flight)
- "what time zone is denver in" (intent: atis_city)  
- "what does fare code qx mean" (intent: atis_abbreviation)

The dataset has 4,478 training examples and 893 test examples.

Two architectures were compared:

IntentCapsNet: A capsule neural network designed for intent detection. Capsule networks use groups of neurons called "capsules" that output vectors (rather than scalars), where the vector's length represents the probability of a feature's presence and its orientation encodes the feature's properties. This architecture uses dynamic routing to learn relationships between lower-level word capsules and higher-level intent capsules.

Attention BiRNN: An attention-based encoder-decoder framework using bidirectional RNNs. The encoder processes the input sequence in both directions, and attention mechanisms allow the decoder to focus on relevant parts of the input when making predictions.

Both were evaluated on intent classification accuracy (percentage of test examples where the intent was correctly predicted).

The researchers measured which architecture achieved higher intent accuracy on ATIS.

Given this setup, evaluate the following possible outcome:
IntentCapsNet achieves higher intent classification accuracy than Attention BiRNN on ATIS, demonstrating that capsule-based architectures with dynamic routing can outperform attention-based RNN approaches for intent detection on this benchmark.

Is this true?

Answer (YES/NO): YES